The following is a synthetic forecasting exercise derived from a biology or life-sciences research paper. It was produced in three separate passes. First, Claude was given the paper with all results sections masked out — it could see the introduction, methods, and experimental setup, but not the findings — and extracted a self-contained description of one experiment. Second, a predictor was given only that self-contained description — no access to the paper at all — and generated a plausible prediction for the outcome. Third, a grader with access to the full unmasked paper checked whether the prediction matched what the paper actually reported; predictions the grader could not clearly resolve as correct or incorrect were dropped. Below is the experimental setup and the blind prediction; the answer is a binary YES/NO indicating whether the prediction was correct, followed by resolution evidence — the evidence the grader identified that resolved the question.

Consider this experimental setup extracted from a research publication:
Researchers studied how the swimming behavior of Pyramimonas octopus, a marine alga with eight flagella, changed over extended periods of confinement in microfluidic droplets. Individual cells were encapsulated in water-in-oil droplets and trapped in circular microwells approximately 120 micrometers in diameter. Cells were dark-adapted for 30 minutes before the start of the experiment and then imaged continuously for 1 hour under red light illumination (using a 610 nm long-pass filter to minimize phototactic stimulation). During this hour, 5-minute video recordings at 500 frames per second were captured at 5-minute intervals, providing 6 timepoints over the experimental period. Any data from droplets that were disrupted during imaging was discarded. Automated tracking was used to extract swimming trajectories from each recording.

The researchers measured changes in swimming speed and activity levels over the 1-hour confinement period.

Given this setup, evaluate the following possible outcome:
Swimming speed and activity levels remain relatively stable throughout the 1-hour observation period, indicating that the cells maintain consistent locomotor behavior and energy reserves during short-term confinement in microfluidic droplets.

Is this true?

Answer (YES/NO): YES